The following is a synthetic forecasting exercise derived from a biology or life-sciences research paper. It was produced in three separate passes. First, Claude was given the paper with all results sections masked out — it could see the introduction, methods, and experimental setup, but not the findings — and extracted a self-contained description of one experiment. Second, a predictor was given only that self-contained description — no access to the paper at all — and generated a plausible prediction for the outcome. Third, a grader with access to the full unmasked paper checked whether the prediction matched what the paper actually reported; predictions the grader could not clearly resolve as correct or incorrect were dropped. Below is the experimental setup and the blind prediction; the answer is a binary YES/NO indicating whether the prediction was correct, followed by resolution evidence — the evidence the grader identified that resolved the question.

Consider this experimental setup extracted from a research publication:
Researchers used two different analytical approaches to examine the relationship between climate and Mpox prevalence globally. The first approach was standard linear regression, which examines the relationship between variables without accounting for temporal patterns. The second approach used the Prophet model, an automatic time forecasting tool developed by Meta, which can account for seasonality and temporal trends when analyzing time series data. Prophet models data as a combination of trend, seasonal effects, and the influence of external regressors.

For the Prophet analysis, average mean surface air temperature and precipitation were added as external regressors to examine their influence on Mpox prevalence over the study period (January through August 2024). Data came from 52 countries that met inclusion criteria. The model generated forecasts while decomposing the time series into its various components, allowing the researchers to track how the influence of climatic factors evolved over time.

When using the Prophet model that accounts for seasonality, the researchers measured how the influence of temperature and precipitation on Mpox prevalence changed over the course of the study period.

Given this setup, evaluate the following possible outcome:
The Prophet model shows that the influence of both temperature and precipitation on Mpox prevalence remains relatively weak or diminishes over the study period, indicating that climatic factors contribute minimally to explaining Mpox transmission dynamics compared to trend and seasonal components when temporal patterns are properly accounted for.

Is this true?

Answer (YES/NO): NO